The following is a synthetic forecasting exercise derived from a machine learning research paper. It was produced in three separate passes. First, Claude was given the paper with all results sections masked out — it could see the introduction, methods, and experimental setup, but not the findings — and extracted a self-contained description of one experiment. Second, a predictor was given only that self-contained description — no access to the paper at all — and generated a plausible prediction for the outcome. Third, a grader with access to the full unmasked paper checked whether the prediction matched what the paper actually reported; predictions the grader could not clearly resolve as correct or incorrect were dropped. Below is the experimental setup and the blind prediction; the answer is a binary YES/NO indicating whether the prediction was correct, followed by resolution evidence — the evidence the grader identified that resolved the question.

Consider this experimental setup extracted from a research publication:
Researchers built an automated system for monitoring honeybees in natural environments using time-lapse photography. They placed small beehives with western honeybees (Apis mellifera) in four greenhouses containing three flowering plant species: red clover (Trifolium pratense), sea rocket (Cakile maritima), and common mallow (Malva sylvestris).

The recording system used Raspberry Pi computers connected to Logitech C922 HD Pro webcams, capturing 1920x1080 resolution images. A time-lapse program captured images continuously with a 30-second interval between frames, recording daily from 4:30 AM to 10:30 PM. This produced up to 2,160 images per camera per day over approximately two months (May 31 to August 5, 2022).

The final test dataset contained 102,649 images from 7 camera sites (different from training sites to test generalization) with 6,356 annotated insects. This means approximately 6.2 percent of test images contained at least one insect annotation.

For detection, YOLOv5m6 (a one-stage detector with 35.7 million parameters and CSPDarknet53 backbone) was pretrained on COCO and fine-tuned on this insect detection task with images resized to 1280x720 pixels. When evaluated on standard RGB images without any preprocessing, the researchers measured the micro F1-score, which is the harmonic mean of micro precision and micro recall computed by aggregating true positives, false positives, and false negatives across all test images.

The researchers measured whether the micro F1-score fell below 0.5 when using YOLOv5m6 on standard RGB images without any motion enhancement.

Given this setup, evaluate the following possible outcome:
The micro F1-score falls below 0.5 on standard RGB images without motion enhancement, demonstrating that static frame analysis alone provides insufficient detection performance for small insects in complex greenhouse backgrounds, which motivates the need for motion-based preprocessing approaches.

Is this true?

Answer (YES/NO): YES